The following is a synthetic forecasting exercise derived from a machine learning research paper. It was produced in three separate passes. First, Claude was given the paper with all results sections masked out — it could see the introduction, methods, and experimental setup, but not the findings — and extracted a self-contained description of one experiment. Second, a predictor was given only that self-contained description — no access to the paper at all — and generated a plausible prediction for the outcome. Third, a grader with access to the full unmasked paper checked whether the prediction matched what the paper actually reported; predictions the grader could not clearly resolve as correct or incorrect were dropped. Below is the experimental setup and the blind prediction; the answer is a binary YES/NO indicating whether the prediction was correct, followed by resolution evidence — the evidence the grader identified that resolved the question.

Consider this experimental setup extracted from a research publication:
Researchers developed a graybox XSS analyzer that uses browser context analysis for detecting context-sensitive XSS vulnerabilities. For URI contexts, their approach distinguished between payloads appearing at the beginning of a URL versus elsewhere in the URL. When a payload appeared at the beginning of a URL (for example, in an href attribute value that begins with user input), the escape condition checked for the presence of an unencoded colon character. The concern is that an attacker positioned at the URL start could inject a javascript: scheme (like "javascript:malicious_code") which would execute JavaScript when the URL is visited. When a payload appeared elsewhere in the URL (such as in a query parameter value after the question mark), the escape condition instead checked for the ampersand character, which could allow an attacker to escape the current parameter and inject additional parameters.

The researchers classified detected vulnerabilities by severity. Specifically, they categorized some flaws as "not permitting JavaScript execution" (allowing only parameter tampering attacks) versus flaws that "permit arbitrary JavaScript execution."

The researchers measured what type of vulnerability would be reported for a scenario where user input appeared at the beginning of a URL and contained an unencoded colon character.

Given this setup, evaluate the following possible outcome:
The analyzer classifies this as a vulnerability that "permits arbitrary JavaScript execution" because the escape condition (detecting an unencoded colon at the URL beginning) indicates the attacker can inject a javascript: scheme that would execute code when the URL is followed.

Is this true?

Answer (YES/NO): YES